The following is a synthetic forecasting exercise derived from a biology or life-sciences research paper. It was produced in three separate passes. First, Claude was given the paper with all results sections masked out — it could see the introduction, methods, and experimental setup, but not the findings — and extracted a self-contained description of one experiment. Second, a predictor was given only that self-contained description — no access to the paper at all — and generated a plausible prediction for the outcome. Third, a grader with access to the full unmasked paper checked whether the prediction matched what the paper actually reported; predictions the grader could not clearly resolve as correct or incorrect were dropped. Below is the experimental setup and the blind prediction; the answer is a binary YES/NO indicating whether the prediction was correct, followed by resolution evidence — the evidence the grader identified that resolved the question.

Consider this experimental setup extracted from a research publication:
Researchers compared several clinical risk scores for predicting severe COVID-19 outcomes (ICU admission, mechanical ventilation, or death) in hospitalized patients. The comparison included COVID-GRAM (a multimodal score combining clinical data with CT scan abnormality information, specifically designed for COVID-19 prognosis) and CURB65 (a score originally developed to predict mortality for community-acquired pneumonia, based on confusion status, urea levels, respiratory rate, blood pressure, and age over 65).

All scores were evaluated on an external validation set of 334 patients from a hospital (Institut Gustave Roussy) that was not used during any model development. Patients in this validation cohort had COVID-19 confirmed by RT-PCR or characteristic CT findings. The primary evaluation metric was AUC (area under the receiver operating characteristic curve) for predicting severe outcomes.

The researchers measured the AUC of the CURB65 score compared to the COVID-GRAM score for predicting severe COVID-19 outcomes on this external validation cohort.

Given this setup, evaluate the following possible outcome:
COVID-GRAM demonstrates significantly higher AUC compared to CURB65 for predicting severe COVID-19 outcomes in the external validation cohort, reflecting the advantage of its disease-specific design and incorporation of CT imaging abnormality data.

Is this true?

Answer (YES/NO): YES